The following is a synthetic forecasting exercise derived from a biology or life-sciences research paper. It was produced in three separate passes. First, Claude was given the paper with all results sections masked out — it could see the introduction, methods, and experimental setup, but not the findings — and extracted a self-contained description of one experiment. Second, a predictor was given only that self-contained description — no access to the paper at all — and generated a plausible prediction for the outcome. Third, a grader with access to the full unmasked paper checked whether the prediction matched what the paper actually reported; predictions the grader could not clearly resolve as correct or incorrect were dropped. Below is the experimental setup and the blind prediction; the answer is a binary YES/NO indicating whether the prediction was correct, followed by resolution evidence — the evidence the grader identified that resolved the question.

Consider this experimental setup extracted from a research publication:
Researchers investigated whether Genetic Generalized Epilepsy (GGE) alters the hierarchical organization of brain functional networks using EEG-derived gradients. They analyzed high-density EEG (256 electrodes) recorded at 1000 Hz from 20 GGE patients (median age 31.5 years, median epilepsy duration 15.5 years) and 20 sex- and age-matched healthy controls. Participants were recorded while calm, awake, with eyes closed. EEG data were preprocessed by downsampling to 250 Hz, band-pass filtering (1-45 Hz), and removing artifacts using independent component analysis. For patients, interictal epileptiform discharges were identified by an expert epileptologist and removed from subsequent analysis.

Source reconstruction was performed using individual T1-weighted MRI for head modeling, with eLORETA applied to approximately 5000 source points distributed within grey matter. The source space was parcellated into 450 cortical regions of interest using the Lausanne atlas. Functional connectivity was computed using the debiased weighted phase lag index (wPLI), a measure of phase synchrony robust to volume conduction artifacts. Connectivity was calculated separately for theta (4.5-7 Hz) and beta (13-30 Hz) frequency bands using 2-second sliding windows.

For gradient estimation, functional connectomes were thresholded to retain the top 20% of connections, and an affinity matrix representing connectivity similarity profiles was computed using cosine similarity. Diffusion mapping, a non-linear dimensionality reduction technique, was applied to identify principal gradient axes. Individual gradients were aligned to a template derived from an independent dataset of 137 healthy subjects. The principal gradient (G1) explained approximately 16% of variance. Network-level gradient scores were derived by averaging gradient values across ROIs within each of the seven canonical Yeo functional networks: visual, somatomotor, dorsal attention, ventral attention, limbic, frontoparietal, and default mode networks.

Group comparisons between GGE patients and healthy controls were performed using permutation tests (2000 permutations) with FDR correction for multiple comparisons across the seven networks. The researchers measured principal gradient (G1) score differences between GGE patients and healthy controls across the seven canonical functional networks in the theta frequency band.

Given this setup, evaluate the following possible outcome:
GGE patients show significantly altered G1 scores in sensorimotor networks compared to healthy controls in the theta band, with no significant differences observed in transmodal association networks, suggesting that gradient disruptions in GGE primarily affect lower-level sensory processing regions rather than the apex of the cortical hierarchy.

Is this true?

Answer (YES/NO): NO